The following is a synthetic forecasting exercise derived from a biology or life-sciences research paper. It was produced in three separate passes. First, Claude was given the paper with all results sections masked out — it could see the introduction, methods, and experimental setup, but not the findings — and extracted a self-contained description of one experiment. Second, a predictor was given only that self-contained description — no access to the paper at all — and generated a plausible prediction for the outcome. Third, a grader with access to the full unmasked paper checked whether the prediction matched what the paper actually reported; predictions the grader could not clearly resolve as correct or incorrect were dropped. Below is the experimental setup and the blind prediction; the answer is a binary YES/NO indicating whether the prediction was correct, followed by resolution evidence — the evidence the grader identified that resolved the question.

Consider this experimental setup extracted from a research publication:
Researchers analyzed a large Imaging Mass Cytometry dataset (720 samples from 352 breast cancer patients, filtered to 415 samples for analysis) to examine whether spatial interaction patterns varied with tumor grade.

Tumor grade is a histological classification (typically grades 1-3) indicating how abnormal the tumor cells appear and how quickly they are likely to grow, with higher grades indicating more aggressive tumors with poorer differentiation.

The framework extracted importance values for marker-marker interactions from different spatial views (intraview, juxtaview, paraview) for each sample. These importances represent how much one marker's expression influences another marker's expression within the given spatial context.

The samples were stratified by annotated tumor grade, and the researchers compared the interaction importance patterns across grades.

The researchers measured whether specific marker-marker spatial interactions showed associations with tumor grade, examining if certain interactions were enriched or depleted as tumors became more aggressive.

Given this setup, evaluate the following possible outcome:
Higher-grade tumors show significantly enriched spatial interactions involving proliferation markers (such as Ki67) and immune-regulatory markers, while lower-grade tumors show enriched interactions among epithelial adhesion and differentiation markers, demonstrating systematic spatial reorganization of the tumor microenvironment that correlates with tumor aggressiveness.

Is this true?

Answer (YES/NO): NO